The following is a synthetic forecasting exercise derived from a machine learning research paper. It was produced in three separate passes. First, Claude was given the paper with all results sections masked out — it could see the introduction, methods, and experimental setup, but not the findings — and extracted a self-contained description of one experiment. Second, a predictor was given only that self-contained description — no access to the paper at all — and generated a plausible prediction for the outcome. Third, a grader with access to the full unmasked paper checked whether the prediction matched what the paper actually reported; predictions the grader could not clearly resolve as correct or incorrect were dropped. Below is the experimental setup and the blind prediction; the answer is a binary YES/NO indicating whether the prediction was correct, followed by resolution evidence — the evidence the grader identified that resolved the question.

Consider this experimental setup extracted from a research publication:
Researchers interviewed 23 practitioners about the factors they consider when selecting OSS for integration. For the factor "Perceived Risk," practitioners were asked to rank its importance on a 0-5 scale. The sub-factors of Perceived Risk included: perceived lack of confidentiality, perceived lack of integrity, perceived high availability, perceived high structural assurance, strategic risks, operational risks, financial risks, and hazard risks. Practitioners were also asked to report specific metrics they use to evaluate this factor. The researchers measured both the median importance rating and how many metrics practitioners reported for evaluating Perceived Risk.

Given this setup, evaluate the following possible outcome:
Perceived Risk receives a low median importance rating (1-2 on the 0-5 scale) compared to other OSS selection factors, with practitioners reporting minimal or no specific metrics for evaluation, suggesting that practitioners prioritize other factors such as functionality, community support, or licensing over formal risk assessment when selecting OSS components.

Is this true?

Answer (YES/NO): NO